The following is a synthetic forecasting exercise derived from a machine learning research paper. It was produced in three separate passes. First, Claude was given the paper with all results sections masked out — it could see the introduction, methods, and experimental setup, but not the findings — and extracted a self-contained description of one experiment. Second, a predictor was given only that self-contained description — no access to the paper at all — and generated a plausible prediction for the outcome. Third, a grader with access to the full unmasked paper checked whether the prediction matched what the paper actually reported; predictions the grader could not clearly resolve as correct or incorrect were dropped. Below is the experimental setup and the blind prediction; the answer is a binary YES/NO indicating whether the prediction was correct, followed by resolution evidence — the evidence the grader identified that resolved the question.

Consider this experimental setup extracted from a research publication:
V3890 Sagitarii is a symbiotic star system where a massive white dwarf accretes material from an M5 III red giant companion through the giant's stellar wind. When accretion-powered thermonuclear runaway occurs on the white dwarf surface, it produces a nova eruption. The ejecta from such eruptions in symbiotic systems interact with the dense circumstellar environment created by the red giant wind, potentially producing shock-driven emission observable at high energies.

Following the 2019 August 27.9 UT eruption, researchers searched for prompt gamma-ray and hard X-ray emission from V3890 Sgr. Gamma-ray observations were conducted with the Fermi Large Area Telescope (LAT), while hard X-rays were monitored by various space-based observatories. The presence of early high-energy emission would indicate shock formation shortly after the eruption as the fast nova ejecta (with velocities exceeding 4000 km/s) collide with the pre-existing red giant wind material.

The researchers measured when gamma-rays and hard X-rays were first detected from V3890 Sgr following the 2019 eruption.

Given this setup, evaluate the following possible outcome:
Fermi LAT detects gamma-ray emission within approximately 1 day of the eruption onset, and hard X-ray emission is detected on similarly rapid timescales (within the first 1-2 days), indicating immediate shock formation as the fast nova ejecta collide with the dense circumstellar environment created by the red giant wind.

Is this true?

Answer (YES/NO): NO